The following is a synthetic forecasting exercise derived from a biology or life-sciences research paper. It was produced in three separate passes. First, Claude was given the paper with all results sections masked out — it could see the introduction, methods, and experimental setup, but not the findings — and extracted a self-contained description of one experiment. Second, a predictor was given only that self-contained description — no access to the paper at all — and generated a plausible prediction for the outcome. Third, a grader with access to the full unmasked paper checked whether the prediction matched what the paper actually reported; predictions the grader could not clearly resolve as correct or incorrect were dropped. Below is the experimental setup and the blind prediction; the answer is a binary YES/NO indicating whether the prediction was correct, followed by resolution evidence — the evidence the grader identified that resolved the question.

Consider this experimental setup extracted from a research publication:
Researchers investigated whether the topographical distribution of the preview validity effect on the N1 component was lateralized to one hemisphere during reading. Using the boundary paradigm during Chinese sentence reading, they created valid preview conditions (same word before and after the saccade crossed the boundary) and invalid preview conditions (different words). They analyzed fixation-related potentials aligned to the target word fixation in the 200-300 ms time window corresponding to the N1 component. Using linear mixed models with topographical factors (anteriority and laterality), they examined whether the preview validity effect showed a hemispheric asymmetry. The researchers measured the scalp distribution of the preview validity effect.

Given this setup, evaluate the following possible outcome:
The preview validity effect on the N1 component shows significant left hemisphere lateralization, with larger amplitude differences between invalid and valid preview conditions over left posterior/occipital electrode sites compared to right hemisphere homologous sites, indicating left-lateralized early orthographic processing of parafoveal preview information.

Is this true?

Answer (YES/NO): NO